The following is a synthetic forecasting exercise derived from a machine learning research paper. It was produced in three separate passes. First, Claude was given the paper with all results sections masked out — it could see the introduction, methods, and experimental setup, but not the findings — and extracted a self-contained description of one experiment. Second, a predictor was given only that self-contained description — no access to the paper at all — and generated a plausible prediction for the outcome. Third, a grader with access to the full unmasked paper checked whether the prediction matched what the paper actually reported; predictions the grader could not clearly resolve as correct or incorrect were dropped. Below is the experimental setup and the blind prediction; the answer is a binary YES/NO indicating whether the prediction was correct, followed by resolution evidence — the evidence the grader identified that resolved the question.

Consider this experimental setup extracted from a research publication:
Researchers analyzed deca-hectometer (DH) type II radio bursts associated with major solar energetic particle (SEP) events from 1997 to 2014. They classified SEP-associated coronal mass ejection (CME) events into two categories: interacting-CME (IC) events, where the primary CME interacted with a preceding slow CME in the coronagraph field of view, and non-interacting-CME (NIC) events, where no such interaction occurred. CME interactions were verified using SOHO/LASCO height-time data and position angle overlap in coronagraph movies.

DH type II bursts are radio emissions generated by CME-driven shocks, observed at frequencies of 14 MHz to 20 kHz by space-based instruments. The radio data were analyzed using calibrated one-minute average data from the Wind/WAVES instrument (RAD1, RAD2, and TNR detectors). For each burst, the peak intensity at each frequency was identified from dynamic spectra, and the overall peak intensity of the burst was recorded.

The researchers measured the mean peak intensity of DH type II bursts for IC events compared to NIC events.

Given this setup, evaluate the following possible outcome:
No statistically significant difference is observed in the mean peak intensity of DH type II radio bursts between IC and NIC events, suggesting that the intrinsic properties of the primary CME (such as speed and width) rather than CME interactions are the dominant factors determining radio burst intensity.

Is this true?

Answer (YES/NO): YES